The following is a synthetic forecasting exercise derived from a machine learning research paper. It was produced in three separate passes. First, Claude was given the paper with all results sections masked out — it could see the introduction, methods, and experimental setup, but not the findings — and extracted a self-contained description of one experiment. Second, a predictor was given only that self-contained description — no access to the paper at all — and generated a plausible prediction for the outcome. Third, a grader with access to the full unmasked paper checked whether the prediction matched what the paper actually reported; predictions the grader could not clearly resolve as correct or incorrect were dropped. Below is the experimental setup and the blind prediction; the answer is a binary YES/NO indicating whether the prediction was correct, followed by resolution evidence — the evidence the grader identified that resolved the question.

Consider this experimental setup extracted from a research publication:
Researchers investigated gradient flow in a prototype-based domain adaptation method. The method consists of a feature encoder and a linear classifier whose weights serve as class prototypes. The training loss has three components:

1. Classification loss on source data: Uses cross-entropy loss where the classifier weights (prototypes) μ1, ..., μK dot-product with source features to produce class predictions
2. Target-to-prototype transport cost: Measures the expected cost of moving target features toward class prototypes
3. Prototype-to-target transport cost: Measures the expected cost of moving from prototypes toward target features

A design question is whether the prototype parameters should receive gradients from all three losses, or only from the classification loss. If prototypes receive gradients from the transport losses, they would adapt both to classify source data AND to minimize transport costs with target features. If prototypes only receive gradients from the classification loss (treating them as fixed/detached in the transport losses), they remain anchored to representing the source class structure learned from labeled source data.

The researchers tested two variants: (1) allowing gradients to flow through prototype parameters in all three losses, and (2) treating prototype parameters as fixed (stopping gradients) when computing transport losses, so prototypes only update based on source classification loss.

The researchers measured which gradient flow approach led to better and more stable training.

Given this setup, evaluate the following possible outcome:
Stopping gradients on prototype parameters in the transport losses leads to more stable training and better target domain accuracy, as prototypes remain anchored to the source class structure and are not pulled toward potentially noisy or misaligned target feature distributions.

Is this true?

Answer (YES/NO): YES